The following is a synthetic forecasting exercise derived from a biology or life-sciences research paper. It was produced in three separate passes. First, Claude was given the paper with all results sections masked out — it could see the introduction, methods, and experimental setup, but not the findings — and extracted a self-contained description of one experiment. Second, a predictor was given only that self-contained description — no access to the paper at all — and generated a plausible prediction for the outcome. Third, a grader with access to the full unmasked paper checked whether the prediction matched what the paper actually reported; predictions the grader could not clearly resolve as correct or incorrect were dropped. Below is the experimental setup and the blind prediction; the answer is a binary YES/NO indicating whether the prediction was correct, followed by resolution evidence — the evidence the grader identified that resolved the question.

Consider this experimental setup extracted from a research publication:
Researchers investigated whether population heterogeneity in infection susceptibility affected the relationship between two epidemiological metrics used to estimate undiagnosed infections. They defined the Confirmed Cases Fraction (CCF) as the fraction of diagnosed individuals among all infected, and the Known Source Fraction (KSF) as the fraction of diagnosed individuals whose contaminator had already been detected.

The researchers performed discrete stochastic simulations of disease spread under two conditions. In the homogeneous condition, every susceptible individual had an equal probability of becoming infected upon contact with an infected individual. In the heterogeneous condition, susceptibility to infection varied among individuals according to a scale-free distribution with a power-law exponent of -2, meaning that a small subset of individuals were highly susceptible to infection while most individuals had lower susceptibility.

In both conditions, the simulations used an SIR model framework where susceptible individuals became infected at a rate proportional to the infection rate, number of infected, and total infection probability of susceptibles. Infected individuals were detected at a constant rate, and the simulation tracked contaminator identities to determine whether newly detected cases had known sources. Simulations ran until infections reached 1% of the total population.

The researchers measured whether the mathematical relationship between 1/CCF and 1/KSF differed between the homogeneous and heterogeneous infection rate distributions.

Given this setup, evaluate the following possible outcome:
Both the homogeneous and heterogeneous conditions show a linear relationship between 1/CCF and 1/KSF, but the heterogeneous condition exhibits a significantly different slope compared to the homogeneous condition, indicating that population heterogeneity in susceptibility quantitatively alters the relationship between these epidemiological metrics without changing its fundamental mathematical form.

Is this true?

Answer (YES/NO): NO